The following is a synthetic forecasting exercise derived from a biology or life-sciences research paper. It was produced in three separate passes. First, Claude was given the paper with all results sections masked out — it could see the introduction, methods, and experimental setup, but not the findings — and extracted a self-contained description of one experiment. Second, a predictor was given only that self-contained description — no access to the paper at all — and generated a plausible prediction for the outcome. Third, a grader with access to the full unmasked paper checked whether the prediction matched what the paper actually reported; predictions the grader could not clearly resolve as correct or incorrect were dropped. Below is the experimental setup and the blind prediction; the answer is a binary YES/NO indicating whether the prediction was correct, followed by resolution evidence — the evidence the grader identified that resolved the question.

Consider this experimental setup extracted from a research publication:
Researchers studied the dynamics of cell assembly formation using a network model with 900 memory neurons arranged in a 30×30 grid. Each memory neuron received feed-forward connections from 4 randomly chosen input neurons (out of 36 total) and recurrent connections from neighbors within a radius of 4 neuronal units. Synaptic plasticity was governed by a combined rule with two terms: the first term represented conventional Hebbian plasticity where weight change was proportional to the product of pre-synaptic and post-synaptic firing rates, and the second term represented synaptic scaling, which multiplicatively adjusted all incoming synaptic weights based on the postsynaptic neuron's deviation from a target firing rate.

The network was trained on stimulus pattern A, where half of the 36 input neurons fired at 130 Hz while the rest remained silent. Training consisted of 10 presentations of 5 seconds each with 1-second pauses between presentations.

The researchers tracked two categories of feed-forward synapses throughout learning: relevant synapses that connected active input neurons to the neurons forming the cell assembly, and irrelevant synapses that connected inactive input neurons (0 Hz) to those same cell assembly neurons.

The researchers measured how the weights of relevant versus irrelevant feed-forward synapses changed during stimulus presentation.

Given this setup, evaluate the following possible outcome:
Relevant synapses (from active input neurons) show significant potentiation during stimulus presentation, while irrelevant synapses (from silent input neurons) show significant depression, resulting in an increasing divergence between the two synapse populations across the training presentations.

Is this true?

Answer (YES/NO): YES